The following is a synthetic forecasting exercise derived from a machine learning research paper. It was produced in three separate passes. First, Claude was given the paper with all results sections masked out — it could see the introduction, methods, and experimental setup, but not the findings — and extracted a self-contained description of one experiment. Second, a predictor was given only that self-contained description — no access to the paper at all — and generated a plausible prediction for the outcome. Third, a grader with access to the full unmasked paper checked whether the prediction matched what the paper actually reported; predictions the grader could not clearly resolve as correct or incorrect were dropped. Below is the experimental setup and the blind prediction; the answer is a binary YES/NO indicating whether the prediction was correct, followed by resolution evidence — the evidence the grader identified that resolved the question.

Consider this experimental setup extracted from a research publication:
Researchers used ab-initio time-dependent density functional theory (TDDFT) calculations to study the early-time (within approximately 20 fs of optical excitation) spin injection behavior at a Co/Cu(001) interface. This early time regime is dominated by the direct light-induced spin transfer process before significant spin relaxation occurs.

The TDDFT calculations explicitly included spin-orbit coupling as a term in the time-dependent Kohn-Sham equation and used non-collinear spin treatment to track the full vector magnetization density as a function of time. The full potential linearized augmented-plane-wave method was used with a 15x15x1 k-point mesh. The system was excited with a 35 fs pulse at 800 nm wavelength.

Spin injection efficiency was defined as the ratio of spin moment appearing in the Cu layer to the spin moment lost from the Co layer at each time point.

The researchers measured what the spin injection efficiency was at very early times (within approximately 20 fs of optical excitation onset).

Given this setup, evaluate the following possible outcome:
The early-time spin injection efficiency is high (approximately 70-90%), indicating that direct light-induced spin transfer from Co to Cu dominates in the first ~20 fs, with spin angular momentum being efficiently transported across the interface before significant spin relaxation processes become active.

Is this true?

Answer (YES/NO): NO